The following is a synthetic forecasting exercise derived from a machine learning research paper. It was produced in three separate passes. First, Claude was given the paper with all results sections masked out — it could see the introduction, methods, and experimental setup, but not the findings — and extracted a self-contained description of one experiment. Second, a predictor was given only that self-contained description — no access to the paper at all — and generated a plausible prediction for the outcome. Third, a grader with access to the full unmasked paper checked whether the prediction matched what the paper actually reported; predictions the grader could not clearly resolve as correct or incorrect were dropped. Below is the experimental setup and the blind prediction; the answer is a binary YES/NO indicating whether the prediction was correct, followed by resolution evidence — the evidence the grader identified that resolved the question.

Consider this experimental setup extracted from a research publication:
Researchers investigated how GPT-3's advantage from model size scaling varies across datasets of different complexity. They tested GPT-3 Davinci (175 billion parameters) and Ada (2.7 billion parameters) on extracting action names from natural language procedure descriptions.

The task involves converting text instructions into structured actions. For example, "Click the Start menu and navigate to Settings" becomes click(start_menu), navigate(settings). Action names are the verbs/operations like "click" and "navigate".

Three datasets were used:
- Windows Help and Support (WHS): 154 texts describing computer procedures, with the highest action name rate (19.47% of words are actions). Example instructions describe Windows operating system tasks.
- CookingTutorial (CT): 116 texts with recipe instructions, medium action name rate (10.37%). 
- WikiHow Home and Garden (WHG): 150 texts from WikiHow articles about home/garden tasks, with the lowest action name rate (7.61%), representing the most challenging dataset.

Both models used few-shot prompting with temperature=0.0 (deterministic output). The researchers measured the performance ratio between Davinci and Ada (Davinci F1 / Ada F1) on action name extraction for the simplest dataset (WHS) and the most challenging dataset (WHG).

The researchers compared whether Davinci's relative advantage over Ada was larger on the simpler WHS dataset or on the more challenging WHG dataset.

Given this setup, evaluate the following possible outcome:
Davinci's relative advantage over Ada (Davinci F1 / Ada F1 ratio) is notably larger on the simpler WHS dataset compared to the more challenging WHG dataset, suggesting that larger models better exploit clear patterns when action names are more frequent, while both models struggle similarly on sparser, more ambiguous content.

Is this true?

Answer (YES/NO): NO